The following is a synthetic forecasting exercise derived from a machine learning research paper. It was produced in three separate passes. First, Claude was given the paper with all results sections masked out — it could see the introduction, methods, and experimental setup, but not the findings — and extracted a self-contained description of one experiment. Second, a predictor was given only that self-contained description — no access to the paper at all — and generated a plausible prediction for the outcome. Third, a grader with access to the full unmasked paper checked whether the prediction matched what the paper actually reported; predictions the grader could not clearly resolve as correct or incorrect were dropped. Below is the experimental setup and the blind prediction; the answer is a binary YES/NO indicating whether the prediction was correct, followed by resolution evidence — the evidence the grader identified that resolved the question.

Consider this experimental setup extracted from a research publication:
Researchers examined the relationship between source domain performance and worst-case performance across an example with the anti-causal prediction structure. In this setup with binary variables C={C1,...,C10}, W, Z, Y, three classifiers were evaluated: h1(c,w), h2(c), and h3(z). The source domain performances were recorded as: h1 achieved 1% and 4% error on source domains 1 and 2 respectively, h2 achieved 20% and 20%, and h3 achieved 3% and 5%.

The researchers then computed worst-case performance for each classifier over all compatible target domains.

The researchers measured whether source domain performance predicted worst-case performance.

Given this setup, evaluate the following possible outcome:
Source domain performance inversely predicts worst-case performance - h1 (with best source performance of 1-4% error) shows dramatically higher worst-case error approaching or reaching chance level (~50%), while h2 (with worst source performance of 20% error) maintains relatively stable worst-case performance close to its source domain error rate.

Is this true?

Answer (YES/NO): NO